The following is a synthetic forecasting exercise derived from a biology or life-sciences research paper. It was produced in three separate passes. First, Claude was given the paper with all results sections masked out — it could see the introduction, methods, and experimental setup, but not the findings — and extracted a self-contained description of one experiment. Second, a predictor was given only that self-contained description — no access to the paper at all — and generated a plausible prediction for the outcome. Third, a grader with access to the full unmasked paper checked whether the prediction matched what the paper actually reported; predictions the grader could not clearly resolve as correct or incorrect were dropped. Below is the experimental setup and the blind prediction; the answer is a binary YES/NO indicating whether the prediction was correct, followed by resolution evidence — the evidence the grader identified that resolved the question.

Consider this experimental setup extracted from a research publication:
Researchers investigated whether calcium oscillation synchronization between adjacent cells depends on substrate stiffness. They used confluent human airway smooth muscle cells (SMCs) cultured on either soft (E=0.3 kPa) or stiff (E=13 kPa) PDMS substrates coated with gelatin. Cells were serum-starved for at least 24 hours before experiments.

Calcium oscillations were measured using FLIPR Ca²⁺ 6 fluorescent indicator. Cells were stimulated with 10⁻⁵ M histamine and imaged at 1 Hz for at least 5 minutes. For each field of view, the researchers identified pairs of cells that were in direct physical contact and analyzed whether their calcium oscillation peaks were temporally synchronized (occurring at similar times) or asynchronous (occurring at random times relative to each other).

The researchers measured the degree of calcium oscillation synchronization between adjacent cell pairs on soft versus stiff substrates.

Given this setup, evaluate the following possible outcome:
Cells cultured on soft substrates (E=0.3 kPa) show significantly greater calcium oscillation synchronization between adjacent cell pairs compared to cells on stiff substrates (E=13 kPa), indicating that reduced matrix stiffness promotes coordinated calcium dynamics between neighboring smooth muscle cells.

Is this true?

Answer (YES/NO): NO